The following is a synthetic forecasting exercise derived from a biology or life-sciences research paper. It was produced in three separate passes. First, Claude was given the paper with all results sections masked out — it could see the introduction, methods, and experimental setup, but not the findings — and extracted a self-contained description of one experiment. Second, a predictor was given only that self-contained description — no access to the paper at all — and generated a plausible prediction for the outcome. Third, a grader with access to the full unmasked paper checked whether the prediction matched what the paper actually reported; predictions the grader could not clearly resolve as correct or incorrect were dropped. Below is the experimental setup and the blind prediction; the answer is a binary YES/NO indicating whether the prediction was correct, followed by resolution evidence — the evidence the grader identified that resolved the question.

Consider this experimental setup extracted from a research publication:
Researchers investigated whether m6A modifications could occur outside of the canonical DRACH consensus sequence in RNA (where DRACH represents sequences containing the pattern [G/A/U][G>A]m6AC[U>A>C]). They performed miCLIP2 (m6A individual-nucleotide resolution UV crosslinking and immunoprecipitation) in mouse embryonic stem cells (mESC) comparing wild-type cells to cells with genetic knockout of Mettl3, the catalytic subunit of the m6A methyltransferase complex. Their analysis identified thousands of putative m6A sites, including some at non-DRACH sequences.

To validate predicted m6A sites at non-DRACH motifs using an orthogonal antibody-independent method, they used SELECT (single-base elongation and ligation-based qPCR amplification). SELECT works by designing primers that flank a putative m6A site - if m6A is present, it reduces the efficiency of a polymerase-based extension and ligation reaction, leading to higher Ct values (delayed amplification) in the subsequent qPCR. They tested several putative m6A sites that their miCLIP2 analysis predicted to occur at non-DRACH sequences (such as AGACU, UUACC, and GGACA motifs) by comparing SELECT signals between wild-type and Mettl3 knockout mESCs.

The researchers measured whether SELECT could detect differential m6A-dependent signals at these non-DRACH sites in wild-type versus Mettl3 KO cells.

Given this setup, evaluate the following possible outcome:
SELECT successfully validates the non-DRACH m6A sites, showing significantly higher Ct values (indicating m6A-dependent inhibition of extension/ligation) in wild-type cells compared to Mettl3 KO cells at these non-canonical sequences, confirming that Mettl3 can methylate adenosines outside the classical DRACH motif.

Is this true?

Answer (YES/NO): YES